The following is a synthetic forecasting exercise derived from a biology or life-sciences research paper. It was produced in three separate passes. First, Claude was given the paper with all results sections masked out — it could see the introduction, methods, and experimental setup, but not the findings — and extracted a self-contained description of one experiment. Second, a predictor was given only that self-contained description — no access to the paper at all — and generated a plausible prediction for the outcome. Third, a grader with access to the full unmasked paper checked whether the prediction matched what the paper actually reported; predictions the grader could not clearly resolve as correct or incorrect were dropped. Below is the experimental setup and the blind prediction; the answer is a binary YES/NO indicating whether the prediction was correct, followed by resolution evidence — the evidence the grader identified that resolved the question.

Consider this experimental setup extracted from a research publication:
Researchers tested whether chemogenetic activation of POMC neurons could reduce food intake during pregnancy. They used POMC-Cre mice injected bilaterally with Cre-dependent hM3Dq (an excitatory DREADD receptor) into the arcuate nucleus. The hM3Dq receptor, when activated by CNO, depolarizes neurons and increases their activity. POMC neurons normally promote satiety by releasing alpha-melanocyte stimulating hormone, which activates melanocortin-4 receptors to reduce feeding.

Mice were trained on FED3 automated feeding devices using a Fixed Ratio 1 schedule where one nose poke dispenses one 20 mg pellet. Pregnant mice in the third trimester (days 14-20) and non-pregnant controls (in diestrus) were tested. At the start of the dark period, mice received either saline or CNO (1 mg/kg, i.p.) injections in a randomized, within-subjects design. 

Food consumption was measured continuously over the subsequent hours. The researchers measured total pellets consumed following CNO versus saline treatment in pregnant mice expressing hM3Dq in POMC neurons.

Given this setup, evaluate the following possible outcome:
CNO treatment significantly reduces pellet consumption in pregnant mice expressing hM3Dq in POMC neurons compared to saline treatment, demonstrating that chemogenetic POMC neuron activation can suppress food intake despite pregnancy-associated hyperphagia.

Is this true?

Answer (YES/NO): YES